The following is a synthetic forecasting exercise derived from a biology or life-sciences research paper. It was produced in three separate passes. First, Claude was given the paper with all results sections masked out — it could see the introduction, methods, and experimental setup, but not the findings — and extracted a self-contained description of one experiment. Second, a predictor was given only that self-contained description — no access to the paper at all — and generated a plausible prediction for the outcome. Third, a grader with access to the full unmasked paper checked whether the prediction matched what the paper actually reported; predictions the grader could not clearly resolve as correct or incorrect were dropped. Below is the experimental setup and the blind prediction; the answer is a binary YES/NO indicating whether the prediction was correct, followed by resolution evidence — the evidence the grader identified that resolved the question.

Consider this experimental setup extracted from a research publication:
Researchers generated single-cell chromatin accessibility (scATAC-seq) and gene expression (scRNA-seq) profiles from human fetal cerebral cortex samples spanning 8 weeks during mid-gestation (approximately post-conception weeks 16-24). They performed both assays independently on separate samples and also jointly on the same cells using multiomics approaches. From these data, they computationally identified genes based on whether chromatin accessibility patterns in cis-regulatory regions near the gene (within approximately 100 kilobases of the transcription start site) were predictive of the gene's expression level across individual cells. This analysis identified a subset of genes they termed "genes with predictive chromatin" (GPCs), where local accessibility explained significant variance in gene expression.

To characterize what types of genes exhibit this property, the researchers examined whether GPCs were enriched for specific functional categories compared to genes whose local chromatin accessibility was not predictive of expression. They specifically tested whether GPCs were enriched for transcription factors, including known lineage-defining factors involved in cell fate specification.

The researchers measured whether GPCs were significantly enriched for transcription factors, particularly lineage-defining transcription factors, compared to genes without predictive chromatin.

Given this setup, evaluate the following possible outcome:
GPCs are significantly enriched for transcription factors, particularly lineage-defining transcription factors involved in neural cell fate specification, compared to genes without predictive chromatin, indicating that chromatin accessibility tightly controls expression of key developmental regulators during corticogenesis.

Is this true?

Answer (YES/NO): YES